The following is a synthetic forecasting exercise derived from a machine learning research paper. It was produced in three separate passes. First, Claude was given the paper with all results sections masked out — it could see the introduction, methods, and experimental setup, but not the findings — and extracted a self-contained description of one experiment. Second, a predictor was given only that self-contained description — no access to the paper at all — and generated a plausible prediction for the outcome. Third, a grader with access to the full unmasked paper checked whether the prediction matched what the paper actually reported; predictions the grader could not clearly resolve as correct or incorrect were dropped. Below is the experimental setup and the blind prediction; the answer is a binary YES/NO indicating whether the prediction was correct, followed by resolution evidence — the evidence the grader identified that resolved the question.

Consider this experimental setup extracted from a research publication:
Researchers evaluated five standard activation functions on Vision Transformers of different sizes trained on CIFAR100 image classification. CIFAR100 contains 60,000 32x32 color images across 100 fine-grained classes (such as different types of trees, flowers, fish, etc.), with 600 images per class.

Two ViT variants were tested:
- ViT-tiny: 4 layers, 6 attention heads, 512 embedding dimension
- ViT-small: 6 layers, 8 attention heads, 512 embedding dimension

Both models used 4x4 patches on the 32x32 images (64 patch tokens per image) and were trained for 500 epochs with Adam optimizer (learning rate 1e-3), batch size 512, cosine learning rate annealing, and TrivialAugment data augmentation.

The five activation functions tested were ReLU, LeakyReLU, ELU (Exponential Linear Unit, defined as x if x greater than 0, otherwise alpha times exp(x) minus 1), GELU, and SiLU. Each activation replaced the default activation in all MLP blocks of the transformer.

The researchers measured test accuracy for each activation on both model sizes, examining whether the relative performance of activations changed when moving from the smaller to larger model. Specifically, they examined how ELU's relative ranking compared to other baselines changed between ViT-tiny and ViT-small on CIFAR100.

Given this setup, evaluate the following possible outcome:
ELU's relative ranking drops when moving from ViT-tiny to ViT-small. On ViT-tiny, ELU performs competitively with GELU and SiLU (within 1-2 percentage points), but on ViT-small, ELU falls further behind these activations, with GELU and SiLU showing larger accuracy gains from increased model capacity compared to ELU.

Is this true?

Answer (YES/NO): YES